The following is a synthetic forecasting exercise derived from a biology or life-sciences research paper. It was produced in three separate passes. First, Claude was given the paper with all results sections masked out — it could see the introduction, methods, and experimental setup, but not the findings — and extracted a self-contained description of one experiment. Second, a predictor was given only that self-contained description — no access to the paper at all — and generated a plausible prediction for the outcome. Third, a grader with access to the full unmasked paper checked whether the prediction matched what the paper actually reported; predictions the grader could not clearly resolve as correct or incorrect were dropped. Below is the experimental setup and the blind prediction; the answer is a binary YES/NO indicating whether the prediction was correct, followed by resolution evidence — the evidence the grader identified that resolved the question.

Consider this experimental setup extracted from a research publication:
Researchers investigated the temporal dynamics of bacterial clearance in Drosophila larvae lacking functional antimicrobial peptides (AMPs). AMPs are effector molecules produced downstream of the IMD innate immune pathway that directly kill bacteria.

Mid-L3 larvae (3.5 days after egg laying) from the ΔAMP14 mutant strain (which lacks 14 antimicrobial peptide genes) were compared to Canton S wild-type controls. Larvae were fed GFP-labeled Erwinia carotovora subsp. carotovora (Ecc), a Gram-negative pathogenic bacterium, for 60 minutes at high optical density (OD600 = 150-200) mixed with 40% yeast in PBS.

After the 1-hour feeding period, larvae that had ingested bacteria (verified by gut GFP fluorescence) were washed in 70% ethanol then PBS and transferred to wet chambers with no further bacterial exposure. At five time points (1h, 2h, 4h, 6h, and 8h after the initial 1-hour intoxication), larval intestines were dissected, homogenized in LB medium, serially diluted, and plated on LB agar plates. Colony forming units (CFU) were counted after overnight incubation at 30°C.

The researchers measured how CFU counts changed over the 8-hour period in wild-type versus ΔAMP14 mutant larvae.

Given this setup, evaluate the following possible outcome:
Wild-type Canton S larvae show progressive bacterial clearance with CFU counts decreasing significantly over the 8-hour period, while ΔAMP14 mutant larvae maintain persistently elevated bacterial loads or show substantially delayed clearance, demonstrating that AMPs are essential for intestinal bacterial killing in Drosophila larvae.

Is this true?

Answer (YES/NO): YES